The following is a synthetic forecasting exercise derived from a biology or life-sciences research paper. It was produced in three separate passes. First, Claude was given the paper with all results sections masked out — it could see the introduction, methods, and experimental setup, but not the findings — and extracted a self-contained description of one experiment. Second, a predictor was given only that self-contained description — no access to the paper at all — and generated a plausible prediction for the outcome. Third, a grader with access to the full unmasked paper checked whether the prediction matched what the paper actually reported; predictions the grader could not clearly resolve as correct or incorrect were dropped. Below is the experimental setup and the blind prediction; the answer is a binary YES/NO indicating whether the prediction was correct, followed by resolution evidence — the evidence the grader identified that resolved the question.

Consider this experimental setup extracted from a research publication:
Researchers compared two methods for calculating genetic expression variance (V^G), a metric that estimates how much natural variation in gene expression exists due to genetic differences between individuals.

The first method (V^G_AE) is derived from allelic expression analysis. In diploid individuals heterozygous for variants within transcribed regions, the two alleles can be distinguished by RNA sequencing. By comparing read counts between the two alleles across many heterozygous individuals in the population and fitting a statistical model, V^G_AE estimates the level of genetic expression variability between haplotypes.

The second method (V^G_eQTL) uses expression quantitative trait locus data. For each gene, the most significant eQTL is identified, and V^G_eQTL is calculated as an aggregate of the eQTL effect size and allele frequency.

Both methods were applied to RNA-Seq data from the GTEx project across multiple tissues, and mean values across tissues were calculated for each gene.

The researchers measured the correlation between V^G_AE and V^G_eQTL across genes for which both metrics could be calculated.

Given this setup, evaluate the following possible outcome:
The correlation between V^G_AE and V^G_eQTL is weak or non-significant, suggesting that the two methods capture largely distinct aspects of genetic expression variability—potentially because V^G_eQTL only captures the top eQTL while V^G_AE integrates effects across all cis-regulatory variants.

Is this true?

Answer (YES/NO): NO